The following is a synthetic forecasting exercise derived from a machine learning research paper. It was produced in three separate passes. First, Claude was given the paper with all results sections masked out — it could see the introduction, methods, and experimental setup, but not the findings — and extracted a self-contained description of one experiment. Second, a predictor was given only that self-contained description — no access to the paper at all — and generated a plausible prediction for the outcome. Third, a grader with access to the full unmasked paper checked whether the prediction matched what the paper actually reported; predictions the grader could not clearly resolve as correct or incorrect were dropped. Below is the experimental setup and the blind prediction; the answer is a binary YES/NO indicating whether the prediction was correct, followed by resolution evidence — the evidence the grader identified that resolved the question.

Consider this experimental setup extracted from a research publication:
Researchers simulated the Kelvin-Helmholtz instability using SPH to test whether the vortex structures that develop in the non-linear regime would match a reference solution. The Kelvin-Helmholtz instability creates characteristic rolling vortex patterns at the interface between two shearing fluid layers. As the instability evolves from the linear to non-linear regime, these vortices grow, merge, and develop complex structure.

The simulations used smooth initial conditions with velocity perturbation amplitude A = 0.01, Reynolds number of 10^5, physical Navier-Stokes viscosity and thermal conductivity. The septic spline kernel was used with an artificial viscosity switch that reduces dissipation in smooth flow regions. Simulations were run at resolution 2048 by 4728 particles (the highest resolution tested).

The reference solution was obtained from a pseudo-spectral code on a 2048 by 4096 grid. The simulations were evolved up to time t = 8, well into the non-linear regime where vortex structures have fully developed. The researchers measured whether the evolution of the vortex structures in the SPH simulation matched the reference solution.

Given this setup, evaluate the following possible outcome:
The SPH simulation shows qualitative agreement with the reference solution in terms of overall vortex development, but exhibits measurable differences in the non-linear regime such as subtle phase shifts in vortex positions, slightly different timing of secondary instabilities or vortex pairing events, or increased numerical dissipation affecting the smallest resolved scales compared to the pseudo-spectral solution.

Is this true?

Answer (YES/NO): YES